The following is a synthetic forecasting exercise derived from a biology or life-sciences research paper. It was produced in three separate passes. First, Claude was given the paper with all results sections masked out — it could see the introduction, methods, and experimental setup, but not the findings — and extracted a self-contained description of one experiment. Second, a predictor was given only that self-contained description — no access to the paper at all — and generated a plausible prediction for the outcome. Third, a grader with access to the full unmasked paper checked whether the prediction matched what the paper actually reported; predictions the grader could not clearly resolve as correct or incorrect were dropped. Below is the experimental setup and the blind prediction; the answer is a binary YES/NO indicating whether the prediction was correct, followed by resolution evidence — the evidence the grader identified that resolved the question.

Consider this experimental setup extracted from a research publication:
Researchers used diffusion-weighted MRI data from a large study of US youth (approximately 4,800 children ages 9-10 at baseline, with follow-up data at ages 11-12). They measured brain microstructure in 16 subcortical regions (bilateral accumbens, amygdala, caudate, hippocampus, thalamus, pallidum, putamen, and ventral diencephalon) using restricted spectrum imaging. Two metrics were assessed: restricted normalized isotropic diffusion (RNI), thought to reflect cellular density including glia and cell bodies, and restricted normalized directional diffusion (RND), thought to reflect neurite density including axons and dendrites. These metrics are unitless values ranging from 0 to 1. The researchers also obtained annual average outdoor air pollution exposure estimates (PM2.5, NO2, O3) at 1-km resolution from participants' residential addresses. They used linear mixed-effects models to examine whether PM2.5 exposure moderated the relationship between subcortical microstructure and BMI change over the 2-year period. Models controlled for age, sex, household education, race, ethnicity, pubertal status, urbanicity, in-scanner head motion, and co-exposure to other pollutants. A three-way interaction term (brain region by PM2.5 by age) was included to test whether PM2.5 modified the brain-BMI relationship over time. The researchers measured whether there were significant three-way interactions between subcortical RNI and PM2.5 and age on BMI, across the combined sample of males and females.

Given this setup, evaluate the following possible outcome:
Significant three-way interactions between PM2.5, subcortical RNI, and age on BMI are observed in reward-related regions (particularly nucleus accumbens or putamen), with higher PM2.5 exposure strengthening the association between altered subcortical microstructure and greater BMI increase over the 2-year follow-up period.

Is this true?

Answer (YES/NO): NO